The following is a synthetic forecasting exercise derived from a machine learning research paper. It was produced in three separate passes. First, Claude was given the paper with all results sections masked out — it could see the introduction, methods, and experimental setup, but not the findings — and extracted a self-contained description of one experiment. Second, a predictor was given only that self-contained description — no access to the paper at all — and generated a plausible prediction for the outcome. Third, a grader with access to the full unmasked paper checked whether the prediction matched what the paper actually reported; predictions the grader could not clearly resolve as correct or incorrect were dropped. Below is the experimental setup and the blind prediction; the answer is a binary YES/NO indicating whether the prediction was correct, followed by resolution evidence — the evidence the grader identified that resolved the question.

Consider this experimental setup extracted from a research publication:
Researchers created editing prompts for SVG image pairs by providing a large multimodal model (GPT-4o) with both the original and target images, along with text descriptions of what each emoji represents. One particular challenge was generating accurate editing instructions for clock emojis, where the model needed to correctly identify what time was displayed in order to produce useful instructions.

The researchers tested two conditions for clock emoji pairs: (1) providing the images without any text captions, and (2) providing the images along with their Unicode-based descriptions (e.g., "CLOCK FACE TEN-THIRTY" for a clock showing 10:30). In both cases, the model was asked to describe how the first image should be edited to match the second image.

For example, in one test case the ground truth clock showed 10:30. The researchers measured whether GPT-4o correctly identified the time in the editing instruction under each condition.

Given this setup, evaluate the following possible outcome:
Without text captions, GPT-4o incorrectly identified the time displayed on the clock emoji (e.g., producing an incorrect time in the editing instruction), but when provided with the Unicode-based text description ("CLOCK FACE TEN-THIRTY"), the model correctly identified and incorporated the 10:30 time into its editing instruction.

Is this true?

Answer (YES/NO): YES